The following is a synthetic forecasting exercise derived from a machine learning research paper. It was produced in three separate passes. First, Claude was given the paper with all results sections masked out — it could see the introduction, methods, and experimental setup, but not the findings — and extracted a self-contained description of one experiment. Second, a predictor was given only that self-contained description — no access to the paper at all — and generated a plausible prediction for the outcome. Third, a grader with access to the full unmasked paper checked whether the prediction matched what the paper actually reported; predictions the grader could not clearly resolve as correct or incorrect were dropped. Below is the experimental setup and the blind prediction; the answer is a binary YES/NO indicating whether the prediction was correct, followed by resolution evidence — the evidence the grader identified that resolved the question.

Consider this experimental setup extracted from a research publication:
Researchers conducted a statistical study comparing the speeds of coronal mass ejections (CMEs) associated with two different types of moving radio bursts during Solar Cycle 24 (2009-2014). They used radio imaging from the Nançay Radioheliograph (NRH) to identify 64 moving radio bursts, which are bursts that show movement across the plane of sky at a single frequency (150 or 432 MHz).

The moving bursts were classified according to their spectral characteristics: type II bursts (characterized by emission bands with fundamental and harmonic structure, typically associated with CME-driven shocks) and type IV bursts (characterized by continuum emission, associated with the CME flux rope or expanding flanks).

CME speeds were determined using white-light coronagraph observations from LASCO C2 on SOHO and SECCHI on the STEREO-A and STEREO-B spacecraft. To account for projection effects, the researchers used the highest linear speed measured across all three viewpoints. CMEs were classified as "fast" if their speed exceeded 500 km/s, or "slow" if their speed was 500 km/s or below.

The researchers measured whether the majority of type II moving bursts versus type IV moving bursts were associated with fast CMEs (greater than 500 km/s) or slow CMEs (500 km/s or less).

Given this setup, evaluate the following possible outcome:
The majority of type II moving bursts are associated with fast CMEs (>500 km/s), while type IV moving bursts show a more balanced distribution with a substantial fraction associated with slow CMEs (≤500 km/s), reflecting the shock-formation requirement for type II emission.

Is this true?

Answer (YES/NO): NO